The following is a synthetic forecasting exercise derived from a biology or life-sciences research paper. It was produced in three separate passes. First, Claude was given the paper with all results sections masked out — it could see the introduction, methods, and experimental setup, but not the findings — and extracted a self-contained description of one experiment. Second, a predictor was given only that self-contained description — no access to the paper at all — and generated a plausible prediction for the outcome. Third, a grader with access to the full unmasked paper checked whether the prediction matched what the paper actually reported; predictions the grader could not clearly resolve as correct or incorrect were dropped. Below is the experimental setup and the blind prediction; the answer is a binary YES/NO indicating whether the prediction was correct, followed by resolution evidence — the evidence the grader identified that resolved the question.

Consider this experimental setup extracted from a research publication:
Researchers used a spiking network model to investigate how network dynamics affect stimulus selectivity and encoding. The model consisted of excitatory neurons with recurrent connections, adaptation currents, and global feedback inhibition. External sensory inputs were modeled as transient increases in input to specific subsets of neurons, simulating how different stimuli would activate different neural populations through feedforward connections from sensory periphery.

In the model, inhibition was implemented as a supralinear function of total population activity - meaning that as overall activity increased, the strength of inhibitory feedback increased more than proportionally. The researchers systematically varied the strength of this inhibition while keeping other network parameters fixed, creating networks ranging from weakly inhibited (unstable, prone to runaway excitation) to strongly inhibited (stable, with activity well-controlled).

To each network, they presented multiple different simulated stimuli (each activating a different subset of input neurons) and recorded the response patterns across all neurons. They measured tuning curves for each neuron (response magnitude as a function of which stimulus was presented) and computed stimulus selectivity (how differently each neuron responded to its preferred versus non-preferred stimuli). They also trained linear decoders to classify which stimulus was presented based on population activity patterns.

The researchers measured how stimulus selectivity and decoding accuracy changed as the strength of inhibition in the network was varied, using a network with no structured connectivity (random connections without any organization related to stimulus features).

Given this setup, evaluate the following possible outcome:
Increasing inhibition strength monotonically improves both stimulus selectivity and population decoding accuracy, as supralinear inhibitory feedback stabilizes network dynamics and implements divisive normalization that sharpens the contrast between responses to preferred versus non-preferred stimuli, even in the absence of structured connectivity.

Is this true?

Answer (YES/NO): YES